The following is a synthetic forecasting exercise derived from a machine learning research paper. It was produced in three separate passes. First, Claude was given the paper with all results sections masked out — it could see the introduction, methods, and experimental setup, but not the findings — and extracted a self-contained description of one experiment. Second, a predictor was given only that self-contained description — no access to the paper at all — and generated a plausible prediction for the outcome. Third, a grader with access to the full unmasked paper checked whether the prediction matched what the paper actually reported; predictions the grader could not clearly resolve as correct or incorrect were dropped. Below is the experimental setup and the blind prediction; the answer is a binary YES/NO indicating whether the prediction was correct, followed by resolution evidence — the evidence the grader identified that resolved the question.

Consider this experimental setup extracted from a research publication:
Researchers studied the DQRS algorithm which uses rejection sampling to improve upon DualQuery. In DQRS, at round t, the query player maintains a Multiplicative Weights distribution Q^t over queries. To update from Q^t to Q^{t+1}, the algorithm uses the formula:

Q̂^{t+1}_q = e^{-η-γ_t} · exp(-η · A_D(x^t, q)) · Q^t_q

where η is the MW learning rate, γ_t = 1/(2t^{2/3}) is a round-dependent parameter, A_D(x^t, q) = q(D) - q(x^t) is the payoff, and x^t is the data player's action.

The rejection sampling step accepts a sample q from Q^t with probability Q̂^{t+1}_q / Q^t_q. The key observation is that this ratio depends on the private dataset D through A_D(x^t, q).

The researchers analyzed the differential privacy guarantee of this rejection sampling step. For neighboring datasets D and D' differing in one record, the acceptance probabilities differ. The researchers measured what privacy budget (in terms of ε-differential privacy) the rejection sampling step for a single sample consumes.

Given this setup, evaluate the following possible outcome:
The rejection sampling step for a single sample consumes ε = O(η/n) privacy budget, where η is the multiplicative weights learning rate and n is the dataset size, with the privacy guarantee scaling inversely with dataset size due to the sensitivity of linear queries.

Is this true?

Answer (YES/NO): NO